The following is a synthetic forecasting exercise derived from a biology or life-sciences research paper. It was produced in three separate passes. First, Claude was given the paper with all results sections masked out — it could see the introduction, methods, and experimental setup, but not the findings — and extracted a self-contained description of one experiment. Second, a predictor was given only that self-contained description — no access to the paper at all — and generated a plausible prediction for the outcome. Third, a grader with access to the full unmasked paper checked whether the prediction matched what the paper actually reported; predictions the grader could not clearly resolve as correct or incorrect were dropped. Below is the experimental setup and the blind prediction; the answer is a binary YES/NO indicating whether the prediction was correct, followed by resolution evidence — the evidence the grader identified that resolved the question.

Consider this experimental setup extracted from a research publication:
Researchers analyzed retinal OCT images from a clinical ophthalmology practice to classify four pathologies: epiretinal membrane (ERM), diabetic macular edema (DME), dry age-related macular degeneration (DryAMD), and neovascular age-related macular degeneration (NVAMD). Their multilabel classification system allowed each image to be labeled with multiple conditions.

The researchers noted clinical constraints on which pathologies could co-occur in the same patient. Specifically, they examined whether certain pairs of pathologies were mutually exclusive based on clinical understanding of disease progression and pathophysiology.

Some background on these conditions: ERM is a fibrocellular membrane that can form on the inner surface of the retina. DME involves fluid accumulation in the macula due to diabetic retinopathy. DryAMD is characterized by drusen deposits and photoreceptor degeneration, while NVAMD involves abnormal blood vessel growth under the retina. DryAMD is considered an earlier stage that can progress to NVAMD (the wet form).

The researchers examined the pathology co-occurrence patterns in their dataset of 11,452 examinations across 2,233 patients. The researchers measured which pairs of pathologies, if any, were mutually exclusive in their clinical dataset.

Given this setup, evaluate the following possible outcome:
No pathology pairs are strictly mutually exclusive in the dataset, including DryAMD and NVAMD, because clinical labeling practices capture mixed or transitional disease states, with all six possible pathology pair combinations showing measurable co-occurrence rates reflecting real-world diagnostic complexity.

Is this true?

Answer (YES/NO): NO